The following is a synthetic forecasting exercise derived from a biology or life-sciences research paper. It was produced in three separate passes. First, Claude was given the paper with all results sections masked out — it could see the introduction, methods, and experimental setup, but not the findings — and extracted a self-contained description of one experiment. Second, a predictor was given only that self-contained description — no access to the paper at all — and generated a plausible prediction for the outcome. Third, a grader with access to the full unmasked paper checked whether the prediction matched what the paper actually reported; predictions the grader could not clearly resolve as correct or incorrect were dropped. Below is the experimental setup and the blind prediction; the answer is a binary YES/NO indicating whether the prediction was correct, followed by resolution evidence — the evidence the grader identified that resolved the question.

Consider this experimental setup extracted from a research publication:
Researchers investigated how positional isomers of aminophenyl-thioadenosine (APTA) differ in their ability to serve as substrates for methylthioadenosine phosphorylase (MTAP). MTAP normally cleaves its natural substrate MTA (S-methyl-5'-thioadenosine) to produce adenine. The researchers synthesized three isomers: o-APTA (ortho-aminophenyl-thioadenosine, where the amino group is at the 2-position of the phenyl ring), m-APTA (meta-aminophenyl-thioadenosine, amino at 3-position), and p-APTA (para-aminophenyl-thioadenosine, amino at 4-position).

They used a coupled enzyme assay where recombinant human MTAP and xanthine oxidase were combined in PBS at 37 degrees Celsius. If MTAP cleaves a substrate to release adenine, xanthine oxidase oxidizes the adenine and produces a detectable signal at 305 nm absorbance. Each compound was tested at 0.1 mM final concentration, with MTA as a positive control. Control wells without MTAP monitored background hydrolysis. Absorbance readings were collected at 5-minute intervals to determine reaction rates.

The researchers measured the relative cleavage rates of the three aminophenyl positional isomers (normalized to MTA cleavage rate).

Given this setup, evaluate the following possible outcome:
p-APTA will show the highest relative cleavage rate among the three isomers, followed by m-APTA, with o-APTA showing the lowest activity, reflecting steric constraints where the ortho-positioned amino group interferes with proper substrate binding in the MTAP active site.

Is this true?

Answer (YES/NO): NO